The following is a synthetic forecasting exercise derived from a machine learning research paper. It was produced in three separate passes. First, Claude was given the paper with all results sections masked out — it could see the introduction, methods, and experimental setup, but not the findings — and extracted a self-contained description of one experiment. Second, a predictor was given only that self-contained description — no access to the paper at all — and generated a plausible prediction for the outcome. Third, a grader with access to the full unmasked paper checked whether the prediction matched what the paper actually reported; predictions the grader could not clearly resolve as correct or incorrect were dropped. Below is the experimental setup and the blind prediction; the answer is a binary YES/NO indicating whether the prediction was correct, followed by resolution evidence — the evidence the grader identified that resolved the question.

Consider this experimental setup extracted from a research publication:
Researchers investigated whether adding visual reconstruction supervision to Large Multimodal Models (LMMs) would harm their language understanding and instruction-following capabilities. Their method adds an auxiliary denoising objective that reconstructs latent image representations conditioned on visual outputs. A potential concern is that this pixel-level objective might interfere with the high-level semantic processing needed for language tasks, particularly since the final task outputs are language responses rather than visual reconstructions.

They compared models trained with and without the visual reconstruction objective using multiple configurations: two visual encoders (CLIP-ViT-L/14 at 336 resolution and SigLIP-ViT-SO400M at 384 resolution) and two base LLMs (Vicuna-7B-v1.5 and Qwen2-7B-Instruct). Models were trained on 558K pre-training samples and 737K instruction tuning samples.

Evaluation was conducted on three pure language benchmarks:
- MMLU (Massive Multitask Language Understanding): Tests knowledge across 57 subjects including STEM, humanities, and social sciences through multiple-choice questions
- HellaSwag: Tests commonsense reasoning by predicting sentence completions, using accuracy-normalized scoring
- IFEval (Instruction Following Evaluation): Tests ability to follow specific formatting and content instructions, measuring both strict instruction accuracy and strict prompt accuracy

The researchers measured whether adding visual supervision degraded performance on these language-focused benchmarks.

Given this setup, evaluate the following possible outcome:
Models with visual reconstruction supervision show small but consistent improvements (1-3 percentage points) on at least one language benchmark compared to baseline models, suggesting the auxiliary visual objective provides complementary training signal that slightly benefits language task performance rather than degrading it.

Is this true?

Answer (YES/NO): NO